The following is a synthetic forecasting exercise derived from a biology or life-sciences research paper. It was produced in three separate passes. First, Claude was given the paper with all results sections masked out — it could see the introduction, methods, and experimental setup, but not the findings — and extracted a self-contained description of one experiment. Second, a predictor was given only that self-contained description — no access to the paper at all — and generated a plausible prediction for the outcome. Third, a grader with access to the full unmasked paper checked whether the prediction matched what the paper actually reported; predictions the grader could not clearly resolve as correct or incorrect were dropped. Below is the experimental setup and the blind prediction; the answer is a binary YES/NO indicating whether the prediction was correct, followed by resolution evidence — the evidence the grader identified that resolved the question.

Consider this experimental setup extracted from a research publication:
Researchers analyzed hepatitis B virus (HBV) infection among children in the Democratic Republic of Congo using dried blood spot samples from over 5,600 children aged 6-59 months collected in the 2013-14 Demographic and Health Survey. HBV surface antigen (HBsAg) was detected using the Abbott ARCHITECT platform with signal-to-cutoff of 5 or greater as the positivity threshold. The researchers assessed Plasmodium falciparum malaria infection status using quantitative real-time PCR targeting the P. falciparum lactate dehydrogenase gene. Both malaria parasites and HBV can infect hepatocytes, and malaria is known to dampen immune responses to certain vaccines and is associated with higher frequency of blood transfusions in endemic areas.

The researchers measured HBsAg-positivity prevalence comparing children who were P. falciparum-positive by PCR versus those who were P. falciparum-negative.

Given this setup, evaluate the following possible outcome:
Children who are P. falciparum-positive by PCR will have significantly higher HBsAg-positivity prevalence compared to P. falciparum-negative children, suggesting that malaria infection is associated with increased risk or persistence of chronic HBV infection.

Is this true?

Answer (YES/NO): NO